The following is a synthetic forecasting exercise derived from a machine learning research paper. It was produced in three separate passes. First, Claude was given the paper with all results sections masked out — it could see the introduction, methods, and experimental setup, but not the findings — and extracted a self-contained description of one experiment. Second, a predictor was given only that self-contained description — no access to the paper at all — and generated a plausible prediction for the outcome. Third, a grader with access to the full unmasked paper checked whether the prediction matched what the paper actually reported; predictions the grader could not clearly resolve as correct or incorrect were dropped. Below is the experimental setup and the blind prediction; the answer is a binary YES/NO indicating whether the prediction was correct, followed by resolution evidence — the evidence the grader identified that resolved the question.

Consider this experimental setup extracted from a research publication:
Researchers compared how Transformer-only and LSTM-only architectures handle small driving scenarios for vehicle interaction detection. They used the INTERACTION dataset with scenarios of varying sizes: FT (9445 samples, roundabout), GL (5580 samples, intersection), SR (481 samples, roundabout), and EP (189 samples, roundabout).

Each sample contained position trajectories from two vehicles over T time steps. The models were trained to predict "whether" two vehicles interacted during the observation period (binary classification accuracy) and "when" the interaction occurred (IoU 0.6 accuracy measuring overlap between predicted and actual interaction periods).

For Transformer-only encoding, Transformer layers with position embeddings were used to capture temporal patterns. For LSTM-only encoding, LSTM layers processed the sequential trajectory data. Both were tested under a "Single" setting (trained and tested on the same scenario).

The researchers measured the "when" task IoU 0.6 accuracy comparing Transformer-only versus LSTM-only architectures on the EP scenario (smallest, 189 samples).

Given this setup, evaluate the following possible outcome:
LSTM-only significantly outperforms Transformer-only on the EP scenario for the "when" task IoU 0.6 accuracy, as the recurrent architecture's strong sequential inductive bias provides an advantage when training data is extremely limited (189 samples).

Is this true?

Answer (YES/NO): YES